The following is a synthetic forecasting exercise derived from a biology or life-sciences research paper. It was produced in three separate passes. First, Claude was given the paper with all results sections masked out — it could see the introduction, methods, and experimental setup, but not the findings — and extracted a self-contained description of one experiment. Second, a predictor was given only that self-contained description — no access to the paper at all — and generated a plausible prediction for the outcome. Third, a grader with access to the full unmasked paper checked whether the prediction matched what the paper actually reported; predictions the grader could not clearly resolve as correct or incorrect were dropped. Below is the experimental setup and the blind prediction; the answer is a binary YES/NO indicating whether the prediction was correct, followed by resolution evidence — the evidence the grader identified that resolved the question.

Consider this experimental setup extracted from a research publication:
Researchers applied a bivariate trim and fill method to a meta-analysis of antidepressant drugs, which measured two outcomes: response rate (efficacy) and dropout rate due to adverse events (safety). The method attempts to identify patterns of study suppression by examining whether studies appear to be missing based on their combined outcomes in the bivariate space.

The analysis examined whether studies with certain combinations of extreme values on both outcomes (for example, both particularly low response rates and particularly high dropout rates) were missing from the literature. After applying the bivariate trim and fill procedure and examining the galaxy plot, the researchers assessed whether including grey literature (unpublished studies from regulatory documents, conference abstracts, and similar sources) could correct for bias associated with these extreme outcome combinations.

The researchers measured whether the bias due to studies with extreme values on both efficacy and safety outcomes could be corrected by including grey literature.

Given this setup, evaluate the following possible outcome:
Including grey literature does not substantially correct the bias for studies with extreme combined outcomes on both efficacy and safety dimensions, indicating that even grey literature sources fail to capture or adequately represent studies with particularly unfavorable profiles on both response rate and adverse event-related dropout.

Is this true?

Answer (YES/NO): YES